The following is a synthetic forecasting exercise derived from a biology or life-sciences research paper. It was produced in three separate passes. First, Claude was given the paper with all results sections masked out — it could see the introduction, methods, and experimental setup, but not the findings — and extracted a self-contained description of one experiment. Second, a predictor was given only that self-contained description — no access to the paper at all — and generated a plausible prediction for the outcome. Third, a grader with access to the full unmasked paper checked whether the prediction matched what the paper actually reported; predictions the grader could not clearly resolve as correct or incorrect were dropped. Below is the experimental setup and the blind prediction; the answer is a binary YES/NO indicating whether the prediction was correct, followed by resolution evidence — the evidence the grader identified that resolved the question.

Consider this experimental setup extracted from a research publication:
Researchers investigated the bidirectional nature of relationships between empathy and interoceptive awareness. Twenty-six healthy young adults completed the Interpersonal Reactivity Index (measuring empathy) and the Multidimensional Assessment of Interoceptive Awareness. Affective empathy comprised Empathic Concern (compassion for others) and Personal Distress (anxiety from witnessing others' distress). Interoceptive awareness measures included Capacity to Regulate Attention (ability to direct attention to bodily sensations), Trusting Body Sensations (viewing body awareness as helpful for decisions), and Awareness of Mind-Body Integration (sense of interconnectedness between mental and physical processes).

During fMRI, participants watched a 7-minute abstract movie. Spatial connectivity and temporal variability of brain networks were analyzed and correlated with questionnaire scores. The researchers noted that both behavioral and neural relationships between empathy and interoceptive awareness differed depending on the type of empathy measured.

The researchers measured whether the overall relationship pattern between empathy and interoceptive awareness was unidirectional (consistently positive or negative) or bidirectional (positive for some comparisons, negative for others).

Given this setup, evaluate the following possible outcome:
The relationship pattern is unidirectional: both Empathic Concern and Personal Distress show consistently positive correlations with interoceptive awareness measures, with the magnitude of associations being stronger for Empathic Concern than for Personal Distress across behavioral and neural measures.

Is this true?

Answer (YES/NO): NO